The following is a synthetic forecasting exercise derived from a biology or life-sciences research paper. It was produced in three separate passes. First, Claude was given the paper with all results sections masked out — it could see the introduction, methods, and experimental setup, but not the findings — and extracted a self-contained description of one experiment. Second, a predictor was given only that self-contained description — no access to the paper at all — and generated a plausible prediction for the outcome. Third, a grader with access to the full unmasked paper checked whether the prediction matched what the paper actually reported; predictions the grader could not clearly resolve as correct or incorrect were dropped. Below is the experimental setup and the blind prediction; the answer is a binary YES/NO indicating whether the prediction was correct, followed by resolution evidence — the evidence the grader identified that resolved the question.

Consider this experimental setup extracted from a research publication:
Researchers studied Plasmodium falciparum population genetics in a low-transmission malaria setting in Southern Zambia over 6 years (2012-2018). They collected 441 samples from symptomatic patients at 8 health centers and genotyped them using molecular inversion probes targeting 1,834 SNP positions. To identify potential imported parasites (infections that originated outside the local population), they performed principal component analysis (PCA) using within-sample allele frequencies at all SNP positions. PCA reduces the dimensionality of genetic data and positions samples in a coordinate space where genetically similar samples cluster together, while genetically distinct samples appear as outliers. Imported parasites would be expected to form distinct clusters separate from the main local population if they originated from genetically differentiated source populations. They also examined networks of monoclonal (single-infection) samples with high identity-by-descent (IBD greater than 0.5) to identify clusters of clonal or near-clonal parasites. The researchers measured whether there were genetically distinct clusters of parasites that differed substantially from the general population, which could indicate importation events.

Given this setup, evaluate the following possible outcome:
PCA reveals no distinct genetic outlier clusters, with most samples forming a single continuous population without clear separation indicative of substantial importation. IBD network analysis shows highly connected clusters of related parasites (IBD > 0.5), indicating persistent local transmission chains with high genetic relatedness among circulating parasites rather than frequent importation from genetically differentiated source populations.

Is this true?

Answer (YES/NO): NO